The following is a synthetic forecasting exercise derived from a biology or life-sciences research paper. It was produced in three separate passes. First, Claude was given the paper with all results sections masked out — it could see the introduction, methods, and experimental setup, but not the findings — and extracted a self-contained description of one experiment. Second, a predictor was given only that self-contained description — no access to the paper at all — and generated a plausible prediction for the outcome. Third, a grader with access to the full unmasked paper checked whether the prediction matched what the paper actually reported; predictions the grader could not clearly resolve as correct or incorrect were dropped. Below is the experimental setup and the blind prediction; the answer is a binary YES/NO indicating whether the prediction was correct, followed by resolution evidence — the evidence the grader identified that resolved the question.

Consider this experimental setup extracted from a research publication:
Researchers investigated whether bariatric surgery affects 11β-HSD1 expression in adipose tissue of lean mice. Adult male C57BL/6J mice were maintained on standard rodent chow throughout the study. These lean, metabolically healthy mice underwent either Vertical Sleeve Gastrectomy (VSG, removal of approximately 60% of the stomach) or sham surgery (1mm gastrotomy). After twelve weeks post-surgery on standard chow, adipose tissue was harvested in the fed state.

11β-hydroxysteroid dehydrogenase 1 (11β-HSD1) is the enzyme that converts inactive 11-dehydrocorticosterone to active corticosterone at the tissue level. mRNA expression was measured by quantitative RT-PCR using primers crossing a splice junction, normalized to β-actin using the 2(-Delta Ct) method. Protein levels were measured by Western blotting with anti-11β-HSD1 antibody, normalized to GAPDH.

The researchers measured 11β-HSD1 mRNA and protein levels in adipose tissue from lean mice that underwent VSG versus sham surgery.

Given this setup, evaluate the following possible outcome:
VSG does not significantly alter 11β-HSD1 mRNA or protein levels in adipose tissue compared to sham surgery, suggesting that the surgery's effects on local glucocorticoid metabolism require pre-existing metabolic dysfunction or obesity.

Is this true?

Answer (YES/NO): NO